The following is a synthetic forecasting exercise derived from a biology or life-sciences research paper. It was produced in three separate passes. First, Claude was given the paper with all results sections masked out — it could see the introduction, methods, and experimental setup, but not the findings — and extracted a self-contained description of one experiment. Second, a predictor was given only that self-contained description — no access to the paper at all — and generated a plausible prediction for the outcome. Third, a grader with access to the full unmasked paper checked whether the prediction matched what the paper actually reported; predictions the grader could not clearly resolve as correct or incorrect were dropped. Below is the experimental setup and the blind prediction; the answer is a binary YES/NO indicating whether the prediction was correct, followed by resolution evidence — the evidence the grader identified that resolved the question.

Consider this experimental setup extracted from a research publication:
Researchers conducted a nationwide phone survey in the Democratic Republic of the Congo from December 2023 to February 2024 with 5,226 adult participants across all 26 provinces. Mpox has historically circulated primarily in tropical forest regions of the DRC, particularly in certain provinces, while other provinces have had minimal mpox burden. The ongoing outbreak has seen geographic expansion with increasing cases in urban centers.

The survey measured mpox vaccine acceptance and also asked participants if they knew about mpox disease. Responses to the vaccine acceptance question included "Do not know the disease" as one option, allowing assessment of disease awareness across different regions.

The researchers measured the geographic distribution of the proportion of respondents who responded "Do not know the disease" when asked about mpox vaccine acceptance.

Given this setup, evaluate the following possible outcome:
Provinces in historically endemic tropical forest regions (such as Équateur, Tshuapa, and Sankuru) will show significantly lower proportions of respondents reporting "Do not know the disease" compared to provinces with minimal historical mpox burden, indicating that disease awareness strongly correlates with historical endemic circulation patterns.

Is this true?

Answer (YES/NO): NO